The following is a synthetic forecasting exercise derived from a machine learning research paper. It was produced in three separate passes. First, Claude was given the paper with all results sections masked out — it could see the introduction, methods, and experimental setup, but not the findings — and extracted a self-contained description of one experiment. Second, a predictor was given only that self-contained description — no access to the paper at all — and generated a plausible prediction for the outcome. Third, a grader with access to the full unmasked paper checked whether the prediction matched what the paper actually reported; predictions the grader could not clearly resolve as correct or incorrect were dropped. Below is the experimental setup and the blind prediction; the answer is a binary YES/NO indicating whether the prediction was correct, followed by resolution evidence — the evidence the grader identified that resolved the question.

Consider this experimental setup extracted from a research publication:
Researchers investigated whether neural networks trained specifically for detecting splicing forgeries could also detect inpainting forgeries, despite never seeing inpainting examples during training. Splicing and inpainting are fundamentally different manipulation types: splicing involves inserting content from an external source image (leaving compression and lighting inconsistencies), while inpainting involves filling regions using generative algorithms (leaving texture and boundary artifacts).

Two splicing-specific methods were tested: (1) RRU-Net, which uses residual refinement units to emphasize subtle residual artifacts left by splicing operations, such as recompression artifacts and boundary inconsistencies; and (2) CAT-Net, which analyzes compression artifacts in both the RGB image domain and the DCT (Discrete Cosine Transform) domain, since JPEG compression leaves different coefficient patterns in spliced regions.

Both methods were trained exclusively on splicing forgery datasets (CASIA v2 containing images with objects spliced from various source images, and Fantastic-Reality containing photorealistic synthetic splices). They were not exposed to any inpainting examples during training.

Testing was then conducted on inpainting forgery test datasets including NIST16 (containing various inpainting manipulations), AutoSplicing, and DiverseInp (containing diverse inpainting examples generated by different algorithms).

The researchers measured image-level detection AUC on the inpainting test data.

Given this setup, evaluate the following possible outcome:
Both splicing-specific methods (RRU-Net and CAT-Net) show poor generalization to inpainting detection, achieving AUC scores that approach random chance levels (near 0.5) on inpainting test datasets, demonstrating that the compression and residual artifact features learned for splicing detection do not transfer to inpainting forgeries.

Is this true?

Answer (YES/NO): NO